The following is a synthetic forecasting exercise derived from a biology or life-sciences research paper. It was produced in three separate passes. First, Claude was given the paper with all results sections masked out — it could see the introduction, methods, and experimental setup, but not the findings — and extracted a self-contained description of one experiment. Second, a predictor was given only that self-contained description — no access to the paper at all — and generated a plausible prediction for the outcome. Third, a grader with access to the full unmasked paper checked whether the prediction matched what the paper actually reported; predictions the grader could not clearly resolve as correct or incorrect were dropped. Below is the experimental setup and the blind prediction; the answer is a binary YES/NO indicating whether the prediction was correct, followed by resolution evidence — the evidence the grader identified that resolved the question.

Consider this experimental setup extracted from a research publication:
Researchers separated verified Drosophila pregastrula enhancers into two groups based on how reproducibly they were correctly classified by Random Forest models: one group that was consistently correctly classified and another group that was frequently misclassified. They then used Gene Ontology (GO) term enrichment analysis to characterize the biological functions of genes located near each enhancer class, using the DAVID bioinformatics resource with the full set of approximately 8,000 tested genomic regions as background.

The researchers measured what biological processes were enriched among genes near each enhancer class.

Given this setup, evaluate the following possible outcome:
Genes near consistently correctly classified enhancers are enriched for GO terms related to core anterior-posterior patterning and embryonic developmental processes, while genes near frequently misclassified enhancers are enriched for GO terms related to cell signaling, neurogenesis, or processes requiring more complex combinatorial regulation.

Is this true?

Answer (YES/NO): NO